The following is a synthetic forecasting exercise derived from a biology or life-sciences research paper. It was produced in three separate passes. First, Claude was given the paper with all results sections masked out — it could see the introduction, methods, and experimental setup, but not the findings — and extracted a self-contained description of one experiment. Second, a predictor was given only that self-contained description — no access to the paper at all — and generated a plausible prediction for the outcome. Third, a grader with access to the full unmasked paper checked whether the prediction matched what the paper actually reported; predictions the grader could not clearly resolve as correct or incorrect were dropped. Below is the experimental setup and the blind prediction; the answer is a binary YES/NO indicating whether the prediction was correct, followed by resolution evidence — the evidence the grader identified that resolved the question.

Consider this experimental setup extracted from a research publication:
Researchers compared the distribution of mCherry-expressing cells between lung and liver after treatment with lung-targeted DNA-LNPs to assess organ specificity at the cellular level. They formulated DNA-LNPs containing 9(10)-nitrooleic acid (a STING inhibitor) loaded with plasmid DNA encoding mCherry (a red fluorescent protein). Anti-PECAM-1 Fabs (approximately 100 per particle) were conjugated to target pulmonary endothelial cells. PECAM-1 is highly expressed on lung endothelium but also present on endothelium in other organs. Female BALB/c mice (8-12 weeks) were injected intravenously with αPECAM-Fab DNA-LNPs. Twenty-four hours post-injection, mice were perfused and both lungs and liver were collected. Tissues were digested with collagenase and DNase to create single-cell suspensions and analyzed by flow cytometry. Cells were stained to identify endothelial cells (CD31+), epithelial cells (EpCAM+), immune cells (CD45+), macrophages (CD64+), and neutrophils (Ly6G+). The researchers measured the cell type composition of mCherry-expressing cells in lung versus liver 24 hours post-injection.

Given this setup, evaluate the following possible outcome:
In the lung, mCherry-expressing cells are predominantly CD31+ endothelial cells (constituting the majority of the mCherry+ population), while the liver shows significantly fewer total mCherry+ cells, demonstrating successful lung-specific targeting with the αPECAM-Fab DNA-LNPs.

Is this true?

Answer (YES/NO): NO